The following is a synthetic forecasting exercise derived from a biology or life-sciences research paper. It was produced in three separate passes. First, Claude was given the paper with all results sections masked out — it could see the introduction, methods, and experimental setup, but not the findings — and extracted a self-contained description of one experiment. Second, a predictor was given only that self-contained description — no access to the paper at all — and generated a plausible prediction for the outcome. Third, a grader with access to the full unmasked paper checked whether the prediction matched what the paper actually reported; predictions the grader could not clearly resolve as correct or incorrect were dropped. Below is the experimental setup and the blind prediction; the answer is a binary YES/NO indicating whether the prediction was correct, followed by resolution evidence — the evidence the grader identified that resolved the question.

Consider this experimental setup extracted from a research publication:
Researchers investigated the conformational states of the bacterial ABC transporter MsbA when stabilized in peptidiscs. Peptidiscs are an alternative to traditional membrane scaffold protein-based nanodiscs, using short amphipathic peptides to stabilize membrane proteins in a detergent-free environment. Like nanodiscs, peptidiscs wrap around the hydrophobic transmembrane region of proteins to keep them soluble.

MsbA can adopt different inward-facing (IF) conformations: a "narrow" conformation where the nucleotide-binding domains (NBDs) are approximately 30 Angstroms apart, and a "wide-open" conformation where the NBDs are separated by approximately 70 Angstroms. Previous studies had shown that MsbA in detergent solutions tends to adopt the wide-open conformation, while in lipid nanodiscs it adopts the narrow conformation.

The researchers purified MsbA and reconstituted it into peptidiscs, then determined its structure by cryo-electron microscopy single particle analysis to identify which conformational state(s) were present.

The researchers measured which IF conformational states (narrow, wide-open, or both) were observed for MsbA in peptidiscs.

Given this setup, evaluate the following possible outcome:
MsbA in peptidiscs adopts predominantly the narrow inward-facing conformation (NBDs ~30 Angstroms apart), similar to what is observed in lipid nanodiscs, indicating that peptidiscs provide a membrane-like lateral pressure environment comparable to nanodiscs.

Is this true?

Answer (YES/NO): YES